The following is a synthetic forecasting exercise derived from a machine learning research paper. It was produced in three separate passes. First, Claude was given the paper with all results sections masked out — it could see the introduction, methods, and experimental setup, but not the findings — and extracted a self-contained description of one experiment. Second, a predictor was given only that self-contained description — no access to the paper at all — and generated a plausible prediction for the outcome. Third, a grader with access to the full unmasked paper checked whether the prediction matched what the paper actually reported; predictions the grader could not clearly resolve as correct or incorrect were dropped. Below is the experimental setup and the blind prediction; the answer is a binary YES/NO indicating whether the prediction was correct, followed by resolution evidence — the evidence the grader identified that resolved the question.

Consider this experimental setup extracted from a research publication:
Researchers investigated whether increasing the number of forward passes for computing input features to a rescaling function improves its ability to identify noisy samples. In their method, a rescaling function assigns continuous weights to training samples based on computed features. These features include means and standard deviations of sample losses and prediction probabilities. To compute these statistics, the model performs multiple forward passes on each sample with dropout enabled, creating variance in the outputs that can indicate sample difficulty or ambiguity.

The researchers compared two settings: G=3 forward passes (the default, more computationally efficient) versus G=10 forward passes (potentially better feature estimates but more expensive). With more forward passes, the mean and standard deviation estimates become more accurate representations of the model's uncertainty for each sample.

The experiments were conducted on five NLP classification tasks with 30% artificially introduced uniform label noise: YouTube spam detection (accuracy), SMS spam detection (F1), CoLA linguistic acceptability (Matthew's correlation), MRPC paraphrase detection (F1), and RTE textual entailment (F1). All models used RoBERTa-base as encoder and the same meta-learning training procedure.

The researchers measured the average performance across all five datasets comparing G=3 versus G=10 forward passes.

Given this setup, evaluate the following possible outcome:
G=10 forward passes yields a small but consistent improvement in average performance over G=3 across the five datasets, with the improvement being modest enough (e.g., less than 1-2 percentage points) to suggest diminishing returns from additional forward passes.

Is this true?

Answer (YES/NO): YES